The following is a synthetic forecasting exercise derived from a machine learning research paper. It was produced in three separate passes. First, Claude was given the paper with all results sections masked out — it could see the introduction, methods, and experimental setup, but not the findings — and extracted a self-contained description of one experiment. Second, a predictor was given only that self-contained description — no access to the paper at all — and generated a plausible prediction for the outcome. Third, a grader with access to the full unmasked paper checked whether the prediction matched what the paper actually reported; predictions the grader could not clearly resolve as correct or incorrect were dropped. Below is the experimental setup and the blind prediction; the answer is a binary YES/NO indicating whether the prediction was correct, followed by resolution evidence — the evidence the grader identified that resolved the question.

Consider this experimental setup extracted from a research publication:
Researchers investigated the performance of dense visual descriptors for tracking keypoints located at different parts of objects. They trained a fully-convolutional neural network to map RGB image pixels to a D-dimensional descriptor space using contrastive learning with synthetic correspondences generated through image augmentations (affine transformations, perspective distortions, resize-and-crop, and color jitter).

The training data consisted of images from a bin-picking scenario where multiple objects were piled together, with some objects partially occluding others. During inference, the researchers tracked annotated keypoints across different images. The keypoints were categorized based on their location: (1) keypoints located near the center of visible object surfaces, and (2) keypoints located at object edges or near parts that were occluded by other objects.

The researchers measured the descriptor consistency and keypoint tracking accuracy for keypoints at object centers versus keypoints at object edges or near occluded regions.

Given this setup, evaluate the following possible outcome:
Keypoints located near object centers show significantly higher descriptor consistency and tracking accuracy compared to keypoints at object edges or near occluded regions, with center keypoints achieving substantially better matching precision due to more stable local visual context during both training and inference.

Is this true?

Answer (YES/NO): YES